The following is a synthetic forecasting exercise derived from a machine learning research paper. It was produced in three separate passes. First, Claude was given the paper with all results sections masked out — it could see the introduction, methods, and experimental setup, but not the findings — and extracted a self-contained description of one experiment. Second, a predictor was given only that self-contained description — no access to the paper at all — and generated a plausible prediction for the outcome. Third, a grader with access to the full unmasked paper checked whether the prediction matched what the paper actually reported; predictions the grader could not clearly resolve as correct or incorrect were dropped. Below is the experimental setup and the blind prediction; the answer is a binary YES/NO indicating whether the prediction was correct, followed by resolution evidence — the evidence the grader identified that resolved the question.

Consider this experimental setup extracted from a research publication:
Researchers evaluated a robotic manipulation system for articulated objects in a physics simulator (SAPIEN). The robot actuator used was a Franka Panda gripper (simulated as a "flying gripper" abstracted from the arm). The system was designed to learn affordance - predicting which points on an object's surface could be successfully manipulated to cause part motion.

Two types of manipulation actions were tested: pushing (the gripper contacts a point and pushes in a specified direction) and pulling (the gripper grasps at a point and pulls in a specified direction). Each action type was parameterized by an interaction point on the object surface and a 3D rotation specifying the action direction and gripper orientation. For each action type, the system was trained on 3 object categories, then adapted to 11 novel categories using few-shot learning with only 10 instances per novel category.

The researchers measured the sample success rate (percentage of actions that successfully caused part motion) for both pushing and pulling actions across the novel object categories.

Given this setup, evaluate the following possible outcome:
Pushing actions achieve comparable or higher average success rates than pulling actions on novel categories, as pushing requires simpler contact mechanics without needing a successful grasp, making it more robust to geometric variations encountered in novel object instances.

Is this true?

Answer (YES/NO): YES